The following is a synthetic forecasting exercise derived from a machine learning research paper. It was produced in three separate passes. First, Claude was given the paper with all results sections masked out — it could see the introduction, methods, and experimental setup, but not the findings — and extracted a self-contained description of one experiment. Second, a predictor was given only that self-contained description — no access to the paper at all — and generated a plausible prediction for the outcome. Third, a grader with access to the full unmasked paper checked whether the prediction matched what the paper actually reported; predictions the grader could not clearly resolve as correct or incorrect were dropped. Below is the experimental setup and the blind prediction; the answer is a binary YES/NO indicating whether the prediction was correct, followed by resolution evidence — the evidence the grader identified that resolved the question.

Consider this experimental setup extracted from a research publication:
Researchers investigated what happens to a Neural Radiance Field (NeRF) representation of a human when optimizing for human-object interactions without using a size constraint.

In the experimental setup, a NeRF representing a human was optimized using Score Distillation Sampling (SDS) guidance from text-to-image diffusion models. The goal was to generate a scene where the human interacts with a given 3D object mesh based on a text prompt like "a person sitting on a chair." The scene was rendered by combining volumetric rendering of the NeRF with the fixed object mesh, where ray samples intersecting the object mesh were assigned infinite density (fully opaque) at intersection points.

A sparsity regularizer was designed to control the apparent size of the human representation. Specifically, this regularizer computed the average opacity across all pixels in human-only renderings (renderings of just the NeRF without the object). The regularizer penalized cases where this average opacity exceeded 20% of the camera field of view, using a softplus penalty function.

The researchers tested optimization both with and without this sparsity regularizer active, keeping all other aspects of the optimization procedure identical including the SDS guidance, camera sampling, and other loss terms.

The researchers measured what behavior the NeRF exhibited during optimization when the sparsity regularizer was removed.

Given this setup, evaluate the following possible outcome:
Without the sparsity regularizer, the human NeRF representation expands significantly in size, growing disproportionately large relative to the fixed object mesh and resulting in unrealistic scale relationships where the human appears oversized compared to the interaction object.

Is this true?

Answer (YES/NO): NO